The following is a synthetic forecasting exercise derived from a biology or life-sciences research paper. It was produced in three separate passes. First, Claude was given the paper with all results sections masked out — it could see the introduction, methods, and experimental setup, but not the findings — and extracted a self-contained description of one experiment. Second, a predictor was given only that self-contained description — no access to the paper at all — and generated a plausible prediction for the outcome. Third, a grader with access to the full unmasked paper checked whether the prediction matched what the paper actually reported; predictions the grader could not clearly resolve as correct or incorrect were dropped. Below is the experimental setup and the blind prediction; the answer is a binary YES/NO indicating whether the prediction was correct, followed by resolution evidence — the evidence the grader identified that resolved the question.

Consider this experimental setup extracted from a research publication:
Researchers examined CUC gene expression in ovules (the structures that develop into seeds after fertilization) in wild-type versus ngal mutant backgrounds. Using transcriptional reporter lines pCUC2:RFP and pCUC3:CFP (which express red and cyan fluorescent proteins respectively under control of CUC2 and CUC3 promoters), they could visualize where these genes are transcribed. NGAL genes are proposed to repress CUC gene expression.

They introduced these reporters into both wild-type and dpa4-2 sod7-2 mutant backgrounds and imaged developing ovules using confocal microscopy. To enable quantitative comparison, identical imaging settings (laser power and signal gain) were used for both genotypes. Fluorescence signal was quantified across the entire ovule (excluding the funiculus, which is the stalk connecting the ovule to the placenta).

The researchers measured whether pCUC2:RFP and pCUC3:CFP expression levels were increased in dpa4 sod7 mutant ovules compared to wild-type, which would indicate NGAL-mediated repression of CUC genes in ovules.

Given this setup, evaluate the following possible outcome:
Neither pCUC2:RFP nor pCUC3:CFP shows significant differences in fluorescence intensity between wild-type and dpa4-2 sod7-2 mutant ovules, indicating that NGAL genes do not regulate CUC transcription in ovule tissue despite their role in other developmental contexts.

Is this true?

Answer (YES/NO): NO